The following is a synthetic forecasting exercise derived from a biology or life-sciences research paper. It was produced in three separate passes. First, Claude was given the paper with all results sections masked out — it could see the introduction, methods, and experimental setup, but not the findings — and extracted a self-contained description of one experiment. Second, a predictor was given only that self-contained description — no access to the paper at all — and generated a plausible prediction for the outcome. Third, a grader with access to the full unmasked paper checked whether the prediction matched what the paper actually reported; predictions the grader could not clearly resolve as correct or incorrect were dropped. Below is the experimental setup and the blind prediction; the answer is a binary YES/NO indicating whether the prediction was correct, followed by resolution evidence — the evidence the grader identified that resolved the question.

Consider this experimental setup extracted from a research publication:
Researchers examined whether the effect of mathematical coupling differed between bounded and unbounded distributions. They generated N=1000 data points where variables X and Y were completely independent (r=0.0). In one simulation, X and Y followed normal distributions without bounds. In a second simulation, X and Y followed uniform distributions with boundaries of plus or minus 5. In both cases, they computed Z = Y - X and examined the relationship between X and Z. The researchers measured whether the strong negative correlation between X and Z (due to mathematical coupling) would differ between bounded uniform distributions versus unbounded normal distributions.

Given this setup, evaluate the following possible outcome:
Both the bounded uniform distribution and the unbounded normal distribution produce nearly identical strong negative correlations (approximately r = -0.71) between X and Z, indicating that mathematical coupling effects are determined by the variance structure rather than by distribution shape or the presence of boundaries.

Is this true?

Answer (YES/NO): YES